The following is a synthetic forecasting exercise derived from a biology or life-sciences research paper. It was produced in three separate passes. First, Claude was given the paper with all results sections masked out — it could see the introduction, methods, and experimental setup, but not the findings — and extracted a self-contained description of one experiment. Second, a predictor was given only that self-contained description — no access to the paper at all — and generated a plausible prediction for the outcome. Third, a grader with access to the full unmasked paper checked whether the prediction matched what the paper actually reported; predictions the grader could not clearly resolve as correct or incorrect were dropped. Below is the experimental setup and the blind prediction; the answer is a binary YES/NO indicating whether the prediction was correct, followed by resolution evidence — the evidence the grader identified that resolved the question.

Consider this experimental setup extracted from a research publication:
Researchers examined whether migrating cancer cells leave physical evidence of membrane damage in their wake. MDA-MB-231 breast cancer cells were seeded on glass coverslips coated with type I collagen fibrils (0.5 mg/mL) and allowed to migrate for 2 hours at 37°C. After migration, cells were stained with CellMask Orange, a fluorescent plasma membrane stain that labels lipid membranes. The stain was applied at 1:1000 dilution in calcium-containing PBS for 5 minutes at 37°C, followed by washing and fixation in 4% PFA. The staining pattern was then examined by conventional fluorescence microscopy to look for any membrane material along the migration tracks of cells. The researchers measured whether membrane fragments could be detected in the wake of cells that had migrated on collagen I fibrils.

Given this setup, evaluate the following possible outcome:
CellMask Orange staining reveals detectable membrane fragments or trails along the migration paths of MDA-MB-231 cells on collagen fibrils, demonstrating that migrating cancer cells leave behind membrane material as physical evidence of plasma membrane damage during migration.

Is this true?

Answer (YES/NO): YES